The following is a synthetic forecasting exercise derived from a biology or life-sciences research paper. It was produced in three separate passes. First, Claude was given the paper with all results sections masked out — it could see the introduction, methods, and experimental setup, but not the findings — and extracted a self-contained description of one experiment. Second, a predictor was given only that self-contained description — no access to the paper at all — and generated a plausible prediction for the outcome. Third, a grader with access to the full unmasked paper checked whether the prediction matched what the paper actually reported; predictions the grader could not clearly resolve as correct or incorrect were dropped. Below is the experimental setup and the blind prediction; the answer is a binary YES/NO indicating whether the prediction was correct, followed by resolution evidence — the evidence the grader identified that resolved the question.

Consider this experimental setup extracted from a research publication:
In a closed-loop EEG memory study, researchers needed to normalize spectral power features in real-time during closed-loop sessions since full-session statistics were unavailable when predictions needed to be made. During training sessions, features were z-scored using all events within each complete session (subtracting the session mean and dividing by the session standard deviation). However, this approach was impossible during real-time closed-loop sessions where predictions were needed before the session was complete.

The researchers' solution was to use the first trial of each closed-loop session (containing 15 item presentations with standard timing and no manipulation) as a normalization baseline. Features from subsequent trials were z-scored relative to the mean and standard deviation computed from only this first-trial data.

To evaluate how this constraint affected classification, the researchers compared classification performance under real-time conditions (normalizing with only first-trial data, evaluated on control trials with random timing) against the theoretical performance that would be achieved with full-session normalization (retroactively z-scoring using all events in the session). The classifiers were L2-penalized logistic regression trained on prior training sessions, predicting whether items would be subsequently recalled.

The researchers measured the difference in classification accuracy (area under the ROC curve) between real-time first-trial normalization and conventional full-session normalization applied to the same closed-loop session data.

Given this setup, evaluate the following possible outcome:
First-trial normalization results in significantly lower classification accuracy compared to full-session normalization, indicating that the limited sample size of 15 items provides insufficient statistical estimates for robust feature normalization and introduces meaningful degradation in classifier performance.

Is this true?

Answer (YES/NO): YES